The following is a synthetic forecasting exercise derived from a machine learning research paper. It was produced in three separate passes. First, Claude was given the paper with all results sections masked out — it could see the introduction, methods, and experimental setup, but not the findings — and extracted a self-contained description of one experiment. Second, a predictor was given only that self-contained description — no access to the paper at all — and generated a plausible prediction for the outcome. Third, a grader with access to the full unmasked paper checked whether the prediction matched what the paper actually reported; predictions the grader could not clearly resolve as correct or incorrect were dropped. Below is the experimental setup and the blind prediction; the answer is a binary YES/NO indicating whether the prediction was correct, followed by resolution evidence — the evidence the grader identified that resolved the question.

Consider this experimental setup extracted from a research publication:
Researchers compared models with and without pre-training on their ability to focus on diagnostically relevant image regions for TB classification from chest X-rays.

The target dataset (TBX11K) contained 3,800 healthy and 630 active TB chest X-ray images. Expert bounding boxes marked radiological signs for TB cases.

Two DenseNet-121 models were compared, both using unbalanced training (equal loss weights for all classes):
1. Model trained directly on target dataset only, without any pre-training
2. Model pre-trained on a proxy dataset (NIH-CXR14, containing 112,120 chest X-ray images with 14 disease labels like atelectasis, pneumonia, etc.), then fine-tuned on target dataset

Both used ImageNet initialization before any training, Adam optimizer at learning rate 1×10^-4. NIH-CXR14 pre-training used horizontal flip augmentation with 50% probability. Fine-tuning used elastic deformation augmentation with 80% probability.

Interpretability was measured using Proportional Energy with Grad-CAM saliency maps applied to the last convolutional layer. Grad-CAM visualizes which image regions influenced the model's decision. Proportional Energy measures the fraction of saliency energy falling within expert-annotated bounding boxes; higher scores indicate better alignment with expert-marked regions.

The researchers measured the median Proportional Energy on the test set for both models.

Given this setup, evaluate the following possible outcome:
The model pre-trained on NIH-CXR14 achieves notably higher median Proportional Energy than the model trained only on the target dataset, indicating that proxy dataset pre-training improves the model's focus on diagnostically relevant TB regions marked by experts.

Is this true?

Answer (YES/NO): YES